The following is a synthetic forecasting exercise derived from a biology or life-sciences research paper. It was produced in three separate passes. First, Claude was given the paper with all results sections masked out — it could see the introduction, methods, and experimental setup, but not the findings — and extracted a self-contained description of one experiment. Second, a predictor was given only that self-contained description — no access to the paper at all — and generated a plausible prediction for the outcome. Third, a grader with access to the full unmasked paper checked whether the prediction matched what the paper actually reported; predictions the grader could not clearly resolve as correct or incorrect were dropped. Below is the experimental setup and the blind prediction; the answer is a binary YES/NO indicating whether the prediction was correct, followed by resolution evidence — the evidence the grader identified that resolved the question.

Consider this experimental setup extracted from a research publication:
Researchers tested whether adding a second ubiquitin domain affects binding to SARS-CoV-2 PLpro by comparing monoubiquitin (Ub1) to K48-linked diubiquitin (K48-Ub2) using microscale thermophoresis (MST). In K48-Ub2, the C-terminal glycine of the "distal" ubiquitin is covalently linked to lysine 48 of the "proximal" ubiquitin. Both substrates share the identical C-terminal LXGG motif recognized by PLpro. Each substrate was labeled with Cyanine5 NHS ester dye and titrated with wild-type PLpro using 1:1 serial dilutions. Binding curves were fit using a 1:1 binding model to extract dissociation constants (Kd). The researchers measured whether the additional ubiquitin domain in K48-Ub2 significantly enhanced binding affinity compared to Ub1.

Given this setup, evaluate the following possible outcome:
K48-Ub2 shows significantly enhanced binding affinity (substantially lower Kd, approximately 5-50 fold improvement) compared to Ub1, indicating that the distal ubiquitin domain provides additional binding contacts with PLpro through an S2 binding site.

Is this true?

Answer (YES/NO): NO